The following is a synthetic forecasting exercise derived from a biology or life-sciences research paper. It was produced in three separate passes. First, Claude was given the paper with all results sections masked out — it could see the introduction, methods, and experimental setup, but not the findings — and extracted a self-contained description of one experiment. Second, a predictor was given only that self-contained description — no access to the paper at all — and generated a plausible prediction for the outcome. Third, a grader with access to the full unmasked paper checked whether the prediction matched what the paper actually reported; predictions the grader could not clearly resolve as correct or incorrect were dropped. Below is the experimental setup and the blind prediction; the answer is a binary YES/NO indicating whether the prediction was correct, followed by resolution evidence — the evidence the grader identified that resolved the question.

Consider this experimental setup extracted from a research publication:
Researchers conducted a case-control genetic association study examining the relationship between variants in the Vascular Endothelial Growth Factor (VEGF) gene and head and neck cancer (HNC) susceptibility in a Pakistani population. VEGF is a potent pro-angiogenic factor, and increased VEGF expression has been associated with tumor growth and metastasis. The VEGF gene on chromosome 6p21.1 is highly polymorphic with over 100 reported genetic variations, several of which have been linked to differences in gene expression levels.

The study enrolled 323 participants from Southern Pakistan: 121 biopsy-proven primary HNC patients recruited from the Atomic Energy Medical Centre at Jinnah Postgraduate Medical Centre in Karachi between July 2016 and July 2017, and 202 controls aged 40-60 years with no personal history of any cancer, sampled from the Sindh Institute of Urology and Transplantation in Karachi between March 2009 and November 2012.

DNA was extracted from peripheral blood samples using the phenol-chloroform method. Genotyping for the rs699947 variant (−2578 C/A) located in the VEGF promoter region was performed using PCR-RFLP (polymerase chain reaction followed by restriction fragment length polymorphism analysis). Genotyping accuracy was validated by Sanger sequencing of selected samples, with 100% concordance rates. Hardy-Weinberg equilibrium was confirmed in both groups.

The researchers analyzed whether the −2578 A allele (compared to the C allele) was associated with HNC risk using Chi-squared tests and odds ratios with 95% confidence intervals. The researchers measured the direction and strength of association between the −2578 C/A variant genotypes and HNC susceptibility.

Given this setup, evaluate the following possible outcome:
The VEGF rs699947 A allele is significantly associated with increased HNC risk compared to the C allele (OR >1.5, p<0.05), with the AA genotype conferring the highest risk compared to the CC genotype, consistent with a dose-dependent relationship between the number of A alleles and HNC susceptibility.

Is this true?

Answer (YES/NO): NO